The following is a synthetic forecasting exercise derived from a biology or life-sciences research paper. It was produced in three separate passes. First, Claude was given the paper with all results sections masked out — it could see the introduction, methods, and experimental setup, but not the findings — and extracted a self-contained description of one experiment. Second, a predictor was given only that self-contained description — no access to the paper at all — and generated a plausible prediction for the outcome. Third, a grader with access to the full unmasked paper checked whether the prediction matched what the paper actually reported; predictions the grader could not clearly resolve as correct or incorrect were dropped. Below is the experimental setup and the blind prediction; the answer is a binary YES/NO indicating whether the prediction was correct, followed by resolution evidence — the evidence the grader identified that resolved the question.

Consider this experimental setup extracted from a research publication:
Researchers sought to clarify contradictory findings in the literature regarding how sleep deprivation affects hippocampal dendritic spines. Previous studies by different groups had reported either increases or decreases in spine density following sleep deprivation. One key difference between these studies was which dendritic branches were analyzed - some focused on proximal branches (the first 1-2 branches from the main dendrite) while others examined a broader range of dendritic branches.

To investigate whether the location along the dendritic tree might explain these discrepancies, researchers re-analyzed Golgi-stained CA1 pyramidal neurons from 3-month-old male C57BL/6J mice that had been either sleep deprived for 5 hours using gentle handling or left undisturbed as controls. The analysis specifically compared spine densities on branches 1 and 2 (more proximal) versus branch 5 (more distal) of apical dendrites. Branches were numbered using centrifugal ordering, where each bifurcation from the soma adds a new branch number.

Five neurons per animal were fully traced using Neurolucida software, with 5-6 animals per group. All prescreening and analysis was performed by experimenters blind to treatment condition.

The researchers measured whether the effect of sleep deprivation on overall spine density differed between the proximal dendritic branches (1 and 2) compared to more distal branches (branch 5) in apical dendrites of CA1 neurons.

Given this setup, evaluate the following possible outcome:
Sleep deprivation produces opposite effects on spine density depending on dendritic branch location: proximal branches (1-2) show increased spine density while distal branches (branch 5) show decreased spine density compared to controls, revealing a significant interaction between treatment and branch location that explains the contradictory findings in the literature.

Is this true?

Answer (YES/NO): NO